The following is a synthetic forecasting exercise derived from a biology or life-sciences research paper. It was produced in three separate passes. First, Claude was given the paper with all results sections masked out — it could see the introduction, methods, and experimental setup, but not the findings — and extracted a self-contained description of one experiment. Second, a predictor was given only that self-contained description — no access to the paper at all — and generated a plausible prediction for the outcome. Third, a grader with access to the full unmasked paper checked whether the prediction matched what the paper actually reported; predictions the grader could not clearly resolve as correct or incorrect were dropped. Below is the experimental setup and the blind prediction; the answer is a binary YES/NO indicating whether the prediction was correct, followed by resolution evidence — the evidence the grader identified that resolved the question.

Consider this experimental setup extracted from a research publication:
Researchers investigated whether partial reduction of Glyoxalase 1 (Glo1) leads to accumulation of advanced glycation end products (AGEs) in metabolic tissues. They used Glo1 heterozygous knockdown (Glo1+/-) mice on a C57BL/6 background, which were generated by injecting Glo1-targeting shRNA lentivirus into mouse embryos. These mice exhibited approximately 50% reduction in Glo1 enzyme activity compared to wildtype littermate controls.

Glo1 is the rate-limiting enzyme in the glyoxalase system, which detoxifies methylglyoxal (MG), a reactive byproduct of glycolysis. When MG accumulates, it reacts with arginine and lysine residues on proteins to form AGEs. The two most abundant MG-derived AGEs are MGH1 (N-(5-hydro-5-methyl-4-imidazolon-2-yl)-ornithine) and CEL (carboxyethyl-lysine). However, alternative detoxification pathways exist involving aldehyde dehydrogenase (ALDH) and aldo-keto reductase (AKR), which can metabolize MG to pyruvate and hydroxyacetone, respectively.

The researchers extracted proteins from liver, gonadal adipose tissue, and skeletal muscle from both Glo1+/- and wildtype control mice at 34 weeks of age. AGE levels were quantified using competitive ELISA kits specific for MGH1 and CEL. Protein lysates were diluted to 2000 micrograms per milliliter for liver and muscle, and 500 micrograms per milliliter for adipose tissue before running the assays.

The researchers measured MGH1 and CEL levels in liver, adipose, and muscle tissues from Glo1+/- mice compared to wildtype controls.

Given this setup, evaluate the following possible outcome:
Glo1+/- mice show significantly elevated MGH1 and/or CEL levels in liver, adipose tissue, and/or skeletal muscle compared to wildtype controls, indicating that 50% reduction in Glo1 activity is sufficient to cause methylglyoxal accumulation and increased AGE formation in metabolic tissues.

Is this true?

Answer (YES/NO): NO